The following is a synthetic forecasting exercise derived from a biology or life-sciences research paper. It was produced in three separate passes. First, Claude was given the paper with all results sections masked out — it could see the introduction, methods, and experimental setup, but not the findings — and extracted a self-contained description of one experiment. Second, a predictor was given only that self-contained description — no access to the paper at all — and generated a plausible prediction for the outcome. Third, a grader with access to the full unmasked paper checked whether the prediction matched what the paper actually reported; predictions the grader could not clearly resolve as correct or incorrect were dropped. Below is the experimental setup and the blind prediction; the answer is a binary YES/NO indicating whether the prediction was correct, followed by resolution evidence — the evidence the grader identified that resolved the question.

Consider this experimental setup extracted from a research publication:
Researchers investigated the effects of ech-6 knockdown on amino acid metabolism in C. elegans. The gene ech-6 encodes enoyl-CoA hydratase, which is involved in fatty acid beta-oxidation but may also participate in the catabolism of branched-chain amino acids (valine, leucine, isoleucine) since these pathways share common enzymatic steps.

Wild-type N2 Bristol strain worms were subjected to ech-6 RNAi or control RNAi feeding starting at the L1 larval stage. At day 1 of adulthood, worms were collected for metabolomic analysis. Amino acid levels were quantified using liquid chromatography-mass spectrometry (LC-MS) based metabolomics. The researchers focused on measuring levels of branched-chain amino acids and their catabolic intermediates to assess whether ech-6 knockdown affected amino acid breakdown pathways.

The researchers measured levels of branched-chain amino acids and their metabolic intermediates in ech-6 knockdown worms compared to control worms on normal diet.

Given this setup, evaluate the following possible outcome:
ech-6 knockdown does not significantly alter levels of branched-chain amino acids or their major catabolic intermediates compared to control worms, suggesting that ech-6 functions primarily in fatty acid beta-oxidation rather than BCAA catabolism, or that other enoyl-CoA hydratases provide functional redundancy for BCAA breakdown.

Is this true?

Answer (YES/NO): NO